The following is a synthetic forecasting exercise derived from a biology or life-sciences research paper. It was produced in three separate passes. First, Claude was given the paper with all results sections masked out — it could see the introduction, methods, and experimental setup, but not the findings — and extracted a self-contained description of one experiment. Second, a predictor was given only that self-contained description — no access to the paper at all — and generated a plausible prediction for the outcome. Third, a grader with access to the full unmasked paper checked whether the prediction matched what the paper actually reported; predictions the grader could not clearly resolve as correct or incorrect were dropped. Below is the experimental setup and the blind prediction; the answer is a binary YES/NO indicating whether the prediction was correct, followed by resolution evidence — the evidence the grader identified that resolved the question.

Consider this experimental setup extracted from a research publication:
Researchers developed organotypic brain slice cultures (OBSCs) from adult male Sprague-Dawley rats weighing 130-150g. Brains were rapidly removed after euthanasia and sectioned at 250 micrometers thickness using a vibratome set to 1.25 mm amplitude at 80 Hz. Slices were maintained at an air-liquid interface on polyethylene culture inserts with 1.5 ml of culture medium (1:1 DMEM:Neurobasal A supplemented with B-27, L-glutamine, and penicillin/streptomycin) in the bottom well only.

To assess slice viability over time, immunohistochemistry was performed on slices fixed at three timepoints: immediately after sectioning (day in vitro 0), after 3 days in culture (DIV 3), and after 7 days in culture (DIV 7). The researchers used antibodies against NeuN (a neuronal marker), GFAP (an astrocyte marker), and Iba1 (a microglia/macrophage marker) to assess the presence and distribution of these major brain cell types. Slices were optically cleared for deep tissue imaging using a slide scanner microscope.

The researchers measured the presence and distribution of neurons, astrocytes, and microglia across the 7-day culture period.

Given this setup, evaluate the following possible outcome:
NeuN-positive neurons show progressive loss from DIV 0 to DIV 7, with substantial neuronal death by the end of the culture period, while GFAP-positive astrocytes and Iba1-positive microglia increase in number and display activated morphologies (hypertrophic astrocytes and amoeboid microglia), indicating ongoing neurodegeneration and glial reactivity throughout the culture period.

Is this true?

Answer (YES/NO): NO